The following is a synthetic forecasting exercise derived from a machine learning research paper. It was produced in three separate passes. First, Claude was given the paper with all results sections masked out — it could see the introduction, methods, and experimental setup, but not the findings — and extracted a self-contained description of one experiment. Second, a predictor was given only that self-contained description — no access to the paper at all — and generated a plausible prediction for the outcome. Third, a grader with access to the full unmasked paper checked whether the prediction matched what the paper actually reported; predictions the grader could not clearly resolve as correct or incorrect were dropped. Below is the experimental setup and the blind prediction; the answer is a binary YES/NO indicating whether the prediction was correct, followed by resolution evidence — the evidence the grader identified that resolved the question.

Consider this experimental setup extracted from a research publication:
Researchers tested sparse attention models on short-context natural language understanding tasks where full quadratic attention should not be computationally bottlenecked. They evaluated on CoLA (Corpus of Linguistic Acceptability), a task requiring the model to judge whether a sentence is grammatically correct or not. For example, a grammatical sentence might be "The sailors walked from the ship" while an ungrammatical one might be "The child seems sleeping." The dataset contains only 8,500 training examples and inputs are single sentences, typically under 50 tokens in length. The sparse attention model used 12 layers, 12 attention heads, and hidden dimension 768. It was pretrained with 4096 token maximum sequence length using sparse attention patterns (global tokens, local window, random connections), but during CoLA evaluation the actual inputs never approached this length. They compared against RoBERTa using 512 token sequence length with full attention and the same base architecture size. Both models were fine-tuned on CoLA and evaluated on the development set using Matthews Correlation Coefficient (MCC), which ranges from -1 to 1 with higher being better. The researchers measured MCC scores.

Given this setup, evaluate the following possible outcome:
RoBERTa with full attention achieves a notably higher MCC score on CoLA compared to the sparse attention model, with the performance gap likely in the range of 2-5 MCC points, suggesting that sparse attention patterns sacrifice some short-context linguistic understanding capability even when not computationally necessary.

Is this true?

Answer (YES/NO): YES